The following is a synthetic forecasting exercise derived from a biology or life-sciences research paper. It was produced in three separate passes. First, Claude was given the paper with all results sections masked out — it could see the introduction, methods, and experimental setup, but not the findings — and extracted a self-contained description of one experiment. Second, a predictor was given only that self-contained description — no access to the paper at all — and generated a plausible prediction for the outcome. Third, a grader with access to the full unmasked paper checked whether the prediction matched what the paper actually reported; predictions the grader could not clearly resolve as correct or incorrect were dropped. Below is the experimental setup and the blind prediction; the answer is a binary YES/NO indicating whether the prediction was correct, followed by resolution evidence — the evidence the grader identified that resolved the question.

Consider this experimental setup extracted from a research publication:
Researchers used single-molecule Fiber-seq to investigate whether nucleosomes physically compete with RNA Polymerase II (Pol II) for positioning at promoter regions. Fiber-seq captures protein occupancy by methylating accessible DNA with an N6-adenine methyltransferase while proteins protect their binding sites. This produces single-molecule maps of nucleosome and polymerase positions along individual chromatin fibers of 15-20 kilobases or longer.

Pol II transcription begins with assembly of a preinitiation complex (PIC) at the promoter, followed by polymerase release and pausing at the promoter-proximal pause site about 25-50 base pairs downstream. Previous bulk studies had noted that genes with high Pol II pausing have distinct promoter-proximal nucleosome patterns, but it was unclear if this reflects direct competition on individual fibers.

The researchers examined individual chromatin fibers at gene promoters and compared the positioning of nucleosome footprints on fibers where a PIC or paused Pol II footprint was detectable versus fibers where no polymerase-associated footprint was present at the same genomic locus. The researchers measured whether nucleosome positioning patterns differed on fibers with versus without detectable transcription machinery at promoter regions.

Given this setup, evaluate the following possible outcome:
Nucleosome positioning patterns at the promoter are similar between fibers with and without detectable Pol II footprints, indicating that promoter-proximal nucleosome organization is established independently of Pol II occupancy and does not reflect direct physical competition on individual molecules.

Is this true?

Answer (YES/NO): NO